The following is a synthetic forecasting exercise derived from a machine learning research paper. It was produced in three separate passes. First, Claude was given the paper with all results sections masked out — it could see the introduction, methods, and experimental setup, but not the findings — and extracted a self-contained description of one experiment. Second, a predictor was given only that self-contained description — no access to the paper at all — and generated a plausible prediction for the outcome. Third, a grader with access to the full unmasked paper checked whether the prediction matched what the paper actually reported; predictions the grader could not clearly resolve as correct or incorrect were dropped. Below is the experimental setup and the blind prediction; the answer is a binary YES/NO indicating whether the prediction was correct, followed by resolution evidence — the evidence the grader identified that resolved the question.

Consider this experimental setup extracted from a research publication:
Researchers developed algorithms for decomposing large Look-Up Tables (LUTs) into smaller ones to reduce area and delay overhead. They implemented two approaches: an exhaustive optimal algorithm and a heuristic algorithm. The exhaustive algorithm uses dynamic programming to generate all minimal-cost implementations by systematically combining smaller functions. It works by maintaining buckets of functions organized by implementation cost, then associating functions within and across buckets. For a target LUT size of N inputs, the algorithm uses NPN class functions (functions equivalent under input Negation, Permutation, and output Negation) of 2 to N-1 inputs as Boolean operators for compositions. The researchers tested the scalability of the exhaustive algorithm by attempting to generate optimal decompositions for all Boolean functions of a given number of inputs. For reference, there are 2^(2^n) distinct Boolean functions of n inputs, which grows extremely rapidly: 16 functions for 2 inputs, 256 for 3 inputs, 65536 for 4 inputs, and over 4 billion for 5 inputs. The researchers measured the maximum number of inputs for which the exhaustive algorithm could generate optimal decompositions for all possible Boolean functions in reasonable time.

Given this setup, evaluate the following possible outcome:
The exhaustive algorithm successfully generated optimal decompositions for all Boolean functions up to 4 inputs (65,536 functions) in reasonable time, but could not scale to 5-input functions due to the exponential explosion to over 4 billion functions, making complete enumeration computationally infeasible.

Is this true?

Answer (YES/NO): YES